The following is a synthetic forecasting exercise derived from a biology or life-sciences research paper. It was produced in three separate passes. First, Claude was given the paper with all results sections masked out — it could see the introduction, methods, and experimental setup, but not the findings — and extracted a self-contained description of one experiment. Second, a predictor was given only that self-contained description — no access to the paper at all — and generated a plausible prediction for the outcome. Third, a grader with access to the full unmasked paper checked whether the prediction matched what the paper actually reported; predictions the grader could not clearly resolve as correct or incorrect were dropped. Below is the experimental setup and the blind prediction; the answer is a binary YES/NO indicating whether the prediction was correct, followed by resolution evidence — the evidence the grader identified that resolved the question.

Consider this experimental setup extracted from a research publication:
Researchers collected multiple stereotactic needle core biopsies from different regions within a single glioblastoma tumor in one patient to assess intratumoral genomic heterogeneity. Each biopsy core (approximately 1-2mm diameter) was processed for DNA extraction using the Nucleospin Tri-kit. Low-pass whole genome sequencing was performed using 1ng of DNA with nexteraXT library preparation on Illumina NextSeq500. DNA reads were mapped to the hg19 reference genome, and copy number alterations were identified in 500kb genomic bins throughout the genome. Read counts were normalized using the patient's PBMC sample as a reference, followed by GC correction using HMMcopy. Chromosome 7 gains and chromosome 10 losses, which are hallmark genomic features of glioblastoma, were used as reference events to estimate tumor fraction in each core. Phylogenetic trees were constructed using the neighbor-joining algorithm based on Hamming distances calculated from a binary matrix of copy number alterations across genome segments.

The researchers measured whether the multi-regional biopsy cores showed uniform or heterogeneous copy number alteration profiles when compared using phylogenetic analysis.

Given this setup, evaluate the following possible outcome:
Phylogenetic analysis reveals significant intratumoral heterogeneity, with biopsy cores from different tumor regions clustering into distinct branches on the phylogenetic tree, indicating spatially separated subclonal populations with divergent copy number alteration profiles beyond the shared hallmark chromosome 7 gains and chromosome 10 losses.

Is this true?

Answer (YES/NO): NO